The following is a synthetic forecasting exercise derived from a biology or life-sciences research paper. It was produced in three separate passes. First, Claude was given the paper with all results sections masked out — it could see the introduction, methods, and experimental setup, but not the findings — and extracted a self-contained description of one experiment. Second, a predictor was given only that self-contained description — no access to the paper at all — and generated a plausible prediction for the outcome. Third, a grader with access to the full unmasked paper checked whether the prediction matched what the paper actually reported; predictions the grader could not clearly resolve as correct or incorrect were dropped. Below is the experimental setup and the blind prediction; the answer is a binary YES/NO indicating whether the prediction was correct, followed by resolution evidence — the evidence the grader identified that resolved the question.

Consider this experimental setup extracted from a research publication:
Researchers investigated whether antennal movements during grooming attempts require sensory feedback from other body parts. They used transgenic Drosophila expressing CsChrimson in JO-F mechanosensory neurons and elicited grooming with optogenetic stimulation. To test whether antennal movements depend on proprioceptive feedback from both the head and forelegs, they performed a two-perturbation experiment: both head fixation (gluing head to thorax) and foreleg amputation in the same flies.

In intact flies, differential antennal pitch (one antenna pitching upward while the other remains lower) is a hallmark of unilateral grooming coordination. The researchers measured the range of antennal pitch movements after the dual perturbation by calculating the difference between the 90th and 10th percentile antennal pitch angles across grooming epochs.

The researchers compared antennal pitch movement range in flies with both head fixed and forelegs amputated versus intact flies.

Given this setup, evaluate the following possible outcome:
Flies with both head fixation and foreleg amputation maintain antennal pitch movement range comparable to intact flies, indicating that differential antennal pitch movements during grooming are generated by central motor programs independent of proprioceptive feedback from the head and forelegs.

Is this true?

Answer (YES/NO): YES